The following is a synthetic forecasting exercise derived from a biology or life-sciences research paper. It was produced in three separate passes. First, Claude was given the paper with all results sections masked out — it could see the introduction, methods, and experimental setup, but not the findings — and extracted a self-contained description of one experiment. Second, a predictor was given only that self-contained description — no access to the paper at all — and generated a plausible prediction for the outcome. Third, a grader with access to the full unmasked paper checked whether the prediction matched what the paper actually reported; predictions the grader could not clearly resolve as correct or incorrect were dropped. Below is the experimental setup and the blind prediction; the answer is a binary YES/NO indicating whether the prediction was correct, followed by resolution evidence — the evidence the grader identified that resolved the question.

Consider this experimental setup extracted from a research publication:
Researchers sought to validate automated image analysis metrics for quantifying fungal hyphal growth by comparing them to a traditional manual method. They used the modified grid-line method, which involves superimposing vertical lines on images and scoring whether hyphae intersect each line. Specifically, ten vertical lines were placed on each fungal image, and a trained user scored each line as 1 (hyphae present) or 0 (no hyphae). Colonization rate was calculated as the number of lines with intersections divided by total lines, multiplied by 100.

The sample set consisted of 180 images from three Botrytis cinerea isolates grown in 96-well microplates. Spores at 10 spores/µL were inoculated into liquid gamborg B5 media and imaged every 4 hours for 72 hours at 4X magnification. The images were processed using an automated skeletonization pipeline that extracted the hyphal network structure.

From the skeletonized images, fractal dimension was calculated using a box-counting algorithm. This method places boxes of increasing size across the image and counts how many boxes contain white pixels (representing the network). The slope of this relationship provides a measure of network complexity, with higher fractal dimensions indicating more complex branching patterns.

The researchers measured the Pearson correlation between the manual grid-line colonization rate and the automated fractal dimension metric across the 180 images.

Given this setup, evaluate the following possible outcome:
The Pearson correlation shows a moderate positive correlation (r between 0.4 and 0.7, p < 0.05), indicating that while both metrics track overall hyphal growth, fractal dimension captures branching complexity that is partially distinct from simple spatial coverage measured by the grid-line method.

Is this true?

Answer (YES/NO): NO